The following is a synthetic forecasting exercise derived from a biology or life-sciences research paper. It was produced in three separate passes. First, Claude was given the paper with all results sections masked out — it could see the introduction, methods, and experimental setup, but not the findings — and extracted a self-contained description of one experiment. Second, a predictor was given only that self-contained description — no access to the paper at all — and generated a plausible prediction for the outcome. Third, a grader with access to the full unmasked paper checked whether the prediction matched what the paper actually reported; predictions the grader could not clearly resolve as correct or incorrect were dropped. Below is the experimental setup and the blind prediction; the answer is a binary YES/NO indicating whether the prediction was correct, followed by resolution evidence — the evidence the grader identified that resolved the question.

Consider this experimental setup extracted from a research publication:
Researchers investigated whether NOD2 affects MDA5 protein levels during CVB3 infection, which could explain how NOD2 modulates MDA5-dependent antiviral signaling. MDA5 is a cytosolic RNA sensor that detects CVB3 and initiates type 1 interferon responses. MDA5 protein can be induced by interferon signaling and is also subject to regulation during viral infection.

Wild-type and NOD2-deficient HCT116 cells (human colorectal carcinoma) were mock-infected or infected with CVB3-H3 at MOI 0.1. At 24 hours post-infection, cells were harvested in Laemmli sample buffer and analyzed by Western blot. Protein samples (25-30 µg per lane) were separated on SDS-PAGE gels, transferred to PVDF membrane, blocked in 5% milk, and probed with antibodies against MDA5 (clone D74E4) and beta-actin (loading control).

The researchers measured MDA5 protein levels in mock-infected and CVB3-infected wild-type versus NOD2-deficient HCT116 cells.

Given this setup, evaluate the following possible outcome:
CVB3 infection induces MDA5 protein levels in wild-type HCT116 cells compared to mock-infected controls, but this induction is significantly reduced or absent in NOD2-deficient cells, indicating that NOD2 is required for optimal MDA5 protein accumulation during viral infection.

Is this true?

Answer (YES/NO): NO